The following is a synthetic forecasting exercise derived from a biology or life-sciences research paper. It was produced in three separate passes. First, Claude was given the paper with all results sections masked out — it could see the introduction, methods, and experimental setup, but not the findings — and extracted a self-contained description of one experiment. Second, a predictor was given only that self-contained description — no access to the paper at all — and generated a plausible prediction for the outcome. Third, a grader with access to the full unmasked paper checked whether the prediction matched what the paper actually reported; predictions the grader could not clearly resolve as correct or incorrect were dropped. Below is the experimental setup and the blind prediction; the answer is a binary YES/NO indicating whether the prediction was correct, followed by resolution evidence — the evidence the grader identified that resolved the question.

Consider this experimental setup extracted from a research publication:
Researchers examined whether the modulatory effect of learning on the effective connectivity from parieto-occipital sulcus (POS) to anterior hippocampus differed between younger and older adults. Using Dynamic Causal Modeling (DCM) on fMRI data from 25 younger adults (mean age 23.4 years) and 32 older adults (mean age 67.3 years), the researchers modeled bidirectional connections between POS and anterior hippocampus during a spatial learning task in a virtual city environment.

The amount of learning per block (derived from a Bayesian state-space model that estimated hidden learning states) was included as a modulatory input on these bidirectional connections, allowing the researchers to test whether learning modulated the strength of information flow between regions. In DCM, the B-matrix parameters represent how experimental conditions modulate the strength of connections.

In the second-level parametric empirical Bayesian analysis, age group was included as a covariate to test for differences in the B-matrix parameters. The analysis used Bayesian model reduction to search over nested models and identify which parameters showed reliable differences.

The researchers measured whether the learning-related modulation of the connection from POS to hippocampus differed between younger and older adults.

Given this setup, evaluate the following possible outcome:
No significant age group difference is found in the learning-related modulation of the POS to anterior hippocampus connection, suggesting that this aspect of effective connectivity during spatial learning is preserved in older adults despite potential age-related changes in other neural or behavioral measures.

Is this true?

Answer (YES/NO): YES